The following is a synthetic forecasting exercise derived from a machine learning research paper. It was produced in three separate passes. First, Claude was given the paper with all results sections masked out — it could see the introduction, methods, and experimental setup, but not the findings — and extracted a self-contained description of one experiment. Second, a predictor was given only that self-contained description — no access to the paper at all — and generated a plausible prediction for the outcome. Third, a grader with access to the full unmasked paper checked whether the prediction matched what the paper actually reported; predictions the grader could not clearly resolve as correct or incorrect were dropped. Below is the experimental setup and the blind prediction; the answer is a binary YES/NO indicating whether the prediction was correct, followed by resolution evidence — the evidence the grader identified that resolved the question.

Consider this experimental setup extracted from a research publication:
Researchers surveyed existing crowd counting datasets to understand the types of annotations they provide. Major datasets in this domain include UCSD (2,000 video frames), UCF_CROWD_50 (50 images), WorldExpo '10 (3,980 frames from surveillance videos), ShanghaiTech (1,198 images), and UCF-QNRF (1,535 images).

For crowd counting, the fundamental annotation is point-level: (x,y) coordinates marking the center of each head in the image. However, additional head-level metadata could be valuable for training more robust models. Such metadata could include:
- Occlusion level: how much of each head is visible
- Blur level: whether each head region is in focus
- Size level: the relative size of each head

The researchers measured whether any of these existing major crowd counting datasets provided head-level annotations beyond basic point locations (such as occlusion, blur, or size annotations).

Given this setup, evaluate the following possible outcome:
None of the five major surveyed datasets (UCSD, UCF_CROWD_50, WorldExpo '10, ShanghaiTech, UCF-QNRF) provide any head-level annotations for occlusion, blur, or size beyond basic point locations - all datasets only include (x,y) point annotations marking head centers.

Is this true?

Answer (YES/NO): YES